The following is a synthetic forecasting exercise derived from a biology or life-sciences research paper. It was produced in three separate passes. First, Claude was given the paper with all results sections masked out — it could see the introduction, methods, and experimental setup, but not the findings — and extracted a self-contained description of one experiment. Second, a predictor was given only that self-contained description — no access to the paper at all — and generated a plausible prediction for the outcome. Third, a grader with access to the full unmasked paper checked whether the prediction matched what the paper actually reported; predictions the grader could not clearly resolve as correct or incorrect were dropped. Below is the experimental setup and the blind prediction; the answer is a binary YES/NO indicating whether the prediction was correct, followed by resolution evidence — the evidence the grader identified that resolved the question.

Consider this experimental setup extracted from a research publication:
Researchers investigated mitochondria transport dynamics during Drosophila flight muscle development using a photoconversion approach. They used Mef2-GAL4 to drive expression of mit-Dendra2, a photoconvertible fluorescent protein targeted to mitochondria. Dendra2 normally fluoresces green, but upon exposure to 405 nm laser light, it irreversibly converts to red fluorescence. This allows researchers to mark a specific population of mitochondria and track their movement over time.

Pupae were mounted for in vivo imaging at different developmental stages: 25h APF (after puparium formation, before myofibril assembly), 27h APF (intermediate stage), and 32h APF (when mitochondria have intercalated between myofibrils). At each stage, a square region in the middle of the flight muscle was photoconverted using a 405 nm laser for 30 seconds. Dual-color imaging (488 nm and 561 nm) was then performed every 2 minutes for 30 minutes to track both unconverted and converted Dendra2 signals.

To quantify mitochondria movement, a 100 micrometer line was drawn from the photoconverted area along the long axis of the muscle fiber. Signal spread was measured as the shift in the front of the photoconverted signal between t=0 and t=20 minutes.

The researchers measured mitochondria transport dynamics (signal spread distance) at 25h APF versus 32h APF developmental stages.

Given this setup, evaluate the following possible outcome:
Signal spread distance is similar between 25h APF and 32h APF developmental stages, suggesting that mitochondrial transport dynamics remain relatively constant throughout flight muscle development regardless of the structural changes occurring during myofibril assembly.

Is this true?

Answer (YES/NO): NO